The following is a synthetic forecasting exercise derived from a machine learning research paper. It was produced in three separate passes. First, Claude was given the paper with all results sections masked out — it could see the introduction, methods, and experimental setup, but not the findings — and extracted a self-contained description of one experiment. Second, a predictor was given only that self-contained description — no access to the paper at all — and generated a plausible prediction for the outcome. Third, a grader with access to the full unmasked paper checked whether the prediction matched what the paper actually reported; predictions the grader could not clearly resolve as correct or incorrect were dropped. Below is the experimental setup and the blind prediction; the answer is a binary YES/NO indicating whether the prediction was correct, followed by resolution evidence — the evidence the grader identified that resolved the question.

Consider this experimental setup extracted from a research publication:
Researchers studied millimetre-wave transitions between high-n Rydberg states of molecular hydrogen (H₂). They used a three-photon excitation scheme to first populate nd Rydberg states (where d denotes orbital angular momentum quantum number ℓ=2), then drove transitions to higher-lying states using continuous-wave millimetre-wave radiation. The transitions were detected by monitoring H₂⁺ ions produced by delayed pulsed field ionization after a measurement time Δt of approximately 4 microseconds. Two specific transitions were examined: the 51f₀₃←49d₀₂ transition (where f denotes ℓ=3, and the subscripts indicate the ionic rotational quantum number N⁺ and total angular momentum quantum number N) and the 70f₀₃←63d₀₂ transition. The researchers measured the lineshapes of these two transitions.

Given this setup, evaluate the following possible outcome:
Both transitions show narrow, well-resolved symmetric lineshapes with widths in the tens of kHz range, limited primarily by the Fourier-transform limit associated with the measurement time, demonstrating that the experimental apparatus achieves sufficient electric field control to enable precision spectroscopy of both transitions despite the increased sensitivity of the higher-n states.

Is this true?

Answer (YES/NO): NO